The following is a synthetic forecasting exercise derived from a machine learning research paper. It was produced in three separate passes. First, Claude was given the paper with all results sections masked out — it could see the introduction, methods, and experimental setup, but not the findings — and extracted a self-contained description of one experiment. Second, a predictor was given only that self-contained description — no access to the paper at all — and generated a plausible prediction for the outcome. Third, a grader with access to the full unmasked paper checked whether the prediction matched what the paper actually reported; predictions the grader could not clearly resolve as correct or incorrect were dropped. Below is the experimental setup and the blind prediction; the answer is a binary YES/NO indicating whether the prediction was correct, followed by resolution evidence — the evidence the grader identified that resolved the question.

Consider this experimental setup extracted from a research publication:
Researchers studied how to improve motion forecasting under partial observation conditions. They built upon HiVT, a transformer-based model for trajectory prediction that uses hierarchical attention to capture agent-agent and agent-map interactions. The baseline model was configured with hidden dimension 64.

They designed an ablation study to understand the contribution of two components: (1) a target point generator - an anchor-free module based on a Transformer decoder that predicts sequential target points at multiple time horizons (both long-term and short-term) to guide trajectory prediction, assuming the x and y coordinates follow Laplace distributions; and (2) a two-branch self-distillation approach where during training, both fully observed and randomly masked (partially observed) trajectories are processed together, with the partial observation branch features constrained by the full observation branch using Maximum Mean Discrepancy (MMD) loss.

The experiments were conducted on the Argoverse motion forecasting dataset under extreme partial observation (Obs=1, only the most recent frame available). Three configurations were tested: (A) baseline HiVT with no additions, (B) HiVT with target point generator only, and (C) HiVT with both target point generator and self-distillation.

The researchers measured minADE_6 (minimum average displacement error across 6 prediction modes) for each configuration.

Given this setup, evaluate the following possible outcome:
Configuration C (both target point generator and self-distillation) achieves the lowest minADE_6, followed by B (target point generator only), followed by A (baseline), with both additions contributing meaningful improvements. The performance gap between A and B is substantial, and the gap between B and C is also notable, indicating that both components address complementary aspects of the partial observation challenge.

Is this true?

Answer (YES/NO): NO